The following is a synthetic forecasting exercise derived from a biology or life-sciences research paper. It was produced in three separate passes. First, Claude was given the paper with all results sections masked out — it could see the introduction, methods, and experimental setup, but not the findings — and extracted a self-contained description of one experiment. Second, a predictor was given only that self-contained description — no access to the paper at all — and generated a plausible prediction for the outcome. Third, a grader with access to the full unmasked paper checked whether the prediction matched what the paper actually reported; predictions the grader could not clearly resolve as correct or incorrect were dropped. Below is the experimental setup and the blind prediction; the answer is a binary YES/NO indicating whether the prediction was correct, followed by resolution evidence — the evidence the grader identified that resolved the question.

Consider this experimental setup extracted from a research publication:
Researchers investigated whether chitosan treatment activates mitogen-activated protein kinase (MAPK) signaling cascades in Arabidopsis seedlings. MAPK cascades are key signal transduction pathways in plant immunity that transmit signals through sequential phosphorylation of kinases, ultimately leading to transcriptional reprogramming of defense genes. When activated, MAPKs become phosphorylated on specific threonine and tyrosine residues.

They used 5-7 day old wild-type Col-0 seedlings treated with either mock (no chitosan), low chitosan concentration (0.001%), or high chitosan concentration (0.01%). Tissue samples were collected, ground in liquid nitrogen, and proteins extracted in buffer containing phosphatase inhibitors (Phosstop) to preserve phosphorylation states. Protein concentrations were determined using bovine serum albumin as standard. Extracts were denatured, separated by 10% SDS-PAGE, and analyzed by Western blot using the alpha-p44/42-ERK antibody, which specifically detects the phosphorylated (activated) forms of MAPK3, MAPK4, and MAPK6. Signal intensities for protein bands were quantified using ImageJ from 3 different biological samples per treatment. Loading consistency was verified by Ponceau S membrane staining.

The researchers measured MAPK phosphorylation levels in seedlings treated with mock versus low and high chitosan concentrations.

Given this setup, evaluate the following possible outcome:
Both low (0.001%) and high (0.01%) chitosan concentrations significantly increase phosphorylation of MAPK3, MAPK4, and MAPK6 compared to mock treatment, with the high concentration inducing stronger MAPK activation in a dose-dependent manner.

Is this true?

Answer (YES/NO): YES